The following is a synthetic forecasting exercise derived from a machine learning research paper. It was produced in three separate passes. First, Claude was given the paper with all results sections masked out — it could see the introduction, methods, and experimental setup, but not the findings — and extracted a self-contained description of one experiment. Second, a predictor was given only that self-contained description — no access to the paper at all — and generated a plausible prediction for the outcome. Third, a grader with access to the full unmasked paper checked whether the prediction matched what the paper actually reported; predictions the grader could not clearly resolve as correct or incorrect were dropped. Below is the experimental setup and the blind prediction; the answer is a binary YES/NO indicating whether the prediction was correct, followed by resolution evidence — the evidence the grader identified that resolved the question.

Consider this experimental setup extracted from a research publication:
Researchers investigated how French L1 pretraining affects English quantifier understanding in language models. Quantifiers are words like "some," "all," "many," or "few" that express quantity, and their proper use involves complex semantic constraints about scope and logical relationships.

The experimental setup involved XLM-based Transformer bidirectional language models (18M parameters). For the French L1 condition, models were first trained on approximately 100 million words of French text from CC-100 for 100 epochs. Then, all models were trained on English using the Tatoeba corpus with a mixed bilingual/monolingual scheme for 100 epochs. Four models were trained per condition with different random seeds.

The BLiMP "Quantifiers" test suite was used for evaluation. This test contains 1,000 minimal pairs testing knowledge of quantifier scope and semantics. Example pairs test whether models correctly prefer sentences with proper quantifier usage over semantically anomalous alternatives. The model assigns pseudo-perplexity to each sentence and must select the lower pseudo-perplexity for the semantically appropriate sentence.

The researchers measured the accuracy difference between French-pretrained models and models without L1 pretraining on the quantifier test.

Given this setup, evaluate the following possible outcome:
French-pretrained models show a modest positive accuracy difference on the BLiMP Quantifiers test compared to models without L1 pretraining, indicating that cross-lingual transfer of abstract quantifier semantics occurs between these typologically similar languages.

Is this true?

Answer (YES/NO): NO